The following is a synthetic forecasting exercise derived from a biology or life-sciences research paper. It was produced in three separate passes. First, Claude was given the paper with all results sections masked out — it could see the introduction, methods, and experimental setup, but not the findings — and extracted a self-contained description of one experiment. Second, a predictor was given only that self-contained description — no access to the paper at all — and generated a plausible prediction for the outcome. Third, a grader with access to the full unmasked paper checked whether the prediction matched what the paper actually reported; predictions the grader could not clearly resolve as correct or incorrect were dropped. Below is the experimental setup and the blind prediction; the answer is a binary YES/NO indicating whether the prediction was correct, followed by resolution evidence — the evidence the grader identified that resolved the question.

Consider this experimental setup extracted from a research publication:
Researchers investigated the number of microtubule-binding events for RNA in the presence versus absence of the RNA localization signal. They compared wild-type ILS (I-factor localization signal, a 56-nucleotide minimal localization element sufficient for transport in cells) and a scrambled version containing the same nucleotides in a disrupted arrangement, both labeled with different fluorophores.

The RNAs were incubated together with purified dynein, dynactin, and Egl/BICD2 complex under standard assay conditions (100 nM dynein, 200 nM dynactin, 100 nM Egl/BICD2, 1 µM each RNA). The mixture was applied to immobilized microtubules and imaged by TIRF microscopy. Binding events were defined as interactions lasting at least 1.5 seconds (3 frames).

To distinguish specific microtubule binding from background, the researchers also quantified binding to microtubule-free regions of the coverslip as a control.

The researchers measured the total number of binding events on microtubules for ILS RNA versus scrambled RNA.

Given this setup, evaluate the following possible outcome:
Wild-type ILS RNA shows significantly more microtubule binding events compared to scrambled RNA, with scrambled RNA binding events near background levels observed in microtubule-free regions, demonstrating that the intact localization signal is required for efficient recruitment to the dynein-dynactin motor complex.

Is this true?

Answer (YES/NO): NO